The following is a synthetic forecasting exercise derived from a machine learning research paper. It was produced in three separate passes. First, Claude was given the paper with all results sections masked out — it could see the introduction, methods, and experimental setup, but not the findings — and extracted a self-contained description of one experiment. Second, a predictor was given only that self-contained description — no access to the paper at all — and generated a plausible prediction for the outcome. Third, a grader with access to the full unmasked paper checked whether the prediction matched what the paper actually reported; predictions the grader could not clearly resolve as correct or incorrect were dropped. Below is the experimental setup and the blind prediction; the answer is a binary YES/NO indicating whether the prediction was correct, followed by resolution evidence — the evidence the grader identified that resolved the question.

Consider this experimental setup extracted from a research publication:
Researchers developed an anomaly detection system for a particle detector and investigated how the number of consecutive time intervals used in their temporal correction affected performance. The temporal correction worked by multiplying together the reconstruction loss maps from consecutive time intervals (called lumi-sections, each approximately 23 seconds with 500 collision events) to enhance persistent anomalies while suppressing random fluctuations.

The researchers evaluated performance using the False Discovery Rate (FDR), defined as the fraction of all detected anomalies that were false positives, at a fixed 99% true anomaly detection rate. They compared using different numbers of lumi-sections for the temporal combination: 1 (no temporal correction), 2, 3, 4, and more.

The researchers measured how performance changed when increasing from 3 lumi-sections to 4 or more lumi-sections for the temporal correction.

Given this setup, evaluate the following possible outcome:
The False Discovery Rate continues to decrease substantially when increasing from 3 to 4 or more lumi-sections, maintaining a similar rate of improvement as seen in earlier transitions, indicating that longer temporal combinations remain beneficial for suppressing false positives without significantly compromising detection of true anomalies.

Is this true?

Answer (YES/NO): NO